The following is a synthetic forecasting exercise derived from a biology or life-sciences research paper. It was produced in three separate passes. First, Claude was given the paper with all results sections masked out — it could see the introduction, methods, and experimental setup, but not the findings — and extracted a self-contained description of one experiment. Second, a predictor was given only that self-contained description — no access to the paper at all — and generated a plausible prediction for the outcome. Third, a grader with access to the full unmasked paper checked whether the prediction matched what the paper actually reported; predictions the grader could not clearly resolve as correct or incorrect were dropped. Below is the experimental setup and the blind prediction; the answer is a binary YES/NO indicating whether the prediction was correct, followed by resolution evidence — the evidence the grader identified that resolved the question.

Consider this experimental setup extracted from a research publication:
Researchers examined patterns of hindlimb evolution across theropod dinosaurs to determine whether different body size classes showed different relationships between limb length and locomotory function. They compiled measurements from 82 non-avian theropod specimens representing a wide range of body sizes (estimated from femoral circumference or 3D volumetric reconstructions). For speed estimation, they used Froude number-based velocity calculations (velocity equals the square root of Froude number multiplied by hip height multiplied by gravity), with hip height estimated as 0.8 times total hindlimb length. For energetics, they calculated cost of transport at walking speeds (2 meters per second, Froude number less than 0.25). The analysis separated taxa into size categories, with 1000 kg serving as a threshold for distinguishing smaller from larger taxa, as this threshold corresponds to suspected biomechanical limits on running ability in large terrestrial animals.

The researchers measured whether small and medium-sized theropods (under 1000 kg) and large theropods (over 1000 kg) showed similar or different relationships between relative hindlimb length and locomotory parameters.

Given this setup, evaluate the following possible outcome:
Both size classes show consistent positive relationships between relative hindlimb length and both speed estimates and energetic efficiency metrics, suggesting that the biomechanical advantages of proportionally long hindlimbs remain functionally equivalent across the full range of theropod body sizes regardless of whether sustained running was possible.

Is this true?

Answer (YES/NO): NO